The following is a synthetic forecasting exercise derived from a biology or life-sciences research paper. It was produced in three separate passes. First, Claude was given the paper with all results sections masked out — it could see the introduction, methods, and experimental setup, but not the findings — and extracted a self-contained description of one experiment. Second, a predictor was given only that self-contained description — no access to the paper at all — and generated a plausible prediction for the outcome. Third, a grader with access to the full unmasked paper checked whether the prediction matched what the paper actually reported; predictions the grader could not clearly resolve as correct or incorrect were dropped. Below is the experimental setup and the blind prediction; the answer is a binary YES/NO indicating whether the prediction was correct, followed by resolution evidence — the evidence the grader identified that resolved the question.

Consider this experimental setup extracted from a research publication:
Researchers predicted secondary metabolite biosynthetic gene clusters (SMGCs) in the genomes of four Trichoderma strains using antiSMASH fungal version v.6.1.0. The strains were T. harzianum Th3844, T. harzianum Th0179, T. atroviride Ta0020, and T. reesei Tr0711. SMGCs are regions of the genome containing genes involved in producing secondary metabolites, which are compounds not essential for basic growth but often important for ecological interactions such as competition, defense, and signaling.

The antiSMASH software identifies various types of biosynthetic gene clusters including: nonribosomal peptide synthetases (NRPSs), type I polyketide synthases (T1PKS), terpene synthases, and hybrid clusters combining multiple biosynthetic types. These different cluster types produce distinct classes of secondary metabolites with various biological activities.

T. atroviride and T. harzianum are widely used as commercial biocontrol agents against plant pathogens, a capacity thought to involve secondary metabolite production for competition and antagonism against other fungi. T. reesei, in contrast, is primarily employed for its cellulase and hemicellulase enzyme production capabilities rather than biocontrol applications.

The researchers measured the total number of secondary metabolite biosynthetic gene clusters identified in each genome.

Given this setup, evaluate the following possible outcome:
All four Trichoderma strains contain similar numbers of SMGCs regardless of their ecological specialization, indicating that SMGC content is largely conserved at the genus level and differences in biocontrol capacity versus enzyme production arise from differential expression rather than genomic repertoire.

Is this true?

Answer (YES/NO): NO